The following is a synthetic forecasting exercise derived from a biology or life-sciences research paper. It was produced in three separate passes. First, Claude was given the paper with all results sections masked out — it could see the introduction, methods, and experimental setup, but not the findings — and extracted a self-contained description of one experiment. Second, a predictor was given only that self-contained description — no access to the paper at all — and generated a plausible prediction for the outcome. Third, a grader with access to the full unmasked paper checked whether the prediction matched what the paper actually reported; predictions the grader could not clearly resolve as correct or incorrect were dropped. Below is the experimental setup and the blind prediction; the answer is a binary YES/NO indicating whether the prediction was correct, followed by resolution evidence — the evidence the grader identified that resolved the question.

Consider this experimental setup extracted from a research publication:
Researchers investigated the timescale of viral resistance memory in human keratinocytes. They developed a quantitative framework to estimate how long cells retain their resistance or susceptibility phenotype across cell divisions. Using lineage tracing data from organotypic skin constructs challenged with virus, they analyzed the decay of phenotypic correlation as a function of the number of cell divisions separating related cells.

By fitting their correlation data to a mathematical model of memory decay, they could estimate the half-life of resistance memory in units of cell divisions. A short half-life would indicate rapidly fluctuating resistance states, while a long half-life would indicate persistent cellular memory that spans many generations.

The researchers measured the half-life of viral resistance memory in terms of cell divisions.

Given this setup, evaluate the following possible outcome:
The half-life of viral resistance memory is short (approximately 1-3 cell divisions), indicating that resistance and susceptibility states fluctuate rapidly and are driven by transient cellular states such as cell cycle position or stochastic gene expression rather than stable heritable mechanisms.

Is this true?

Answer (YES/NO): NO